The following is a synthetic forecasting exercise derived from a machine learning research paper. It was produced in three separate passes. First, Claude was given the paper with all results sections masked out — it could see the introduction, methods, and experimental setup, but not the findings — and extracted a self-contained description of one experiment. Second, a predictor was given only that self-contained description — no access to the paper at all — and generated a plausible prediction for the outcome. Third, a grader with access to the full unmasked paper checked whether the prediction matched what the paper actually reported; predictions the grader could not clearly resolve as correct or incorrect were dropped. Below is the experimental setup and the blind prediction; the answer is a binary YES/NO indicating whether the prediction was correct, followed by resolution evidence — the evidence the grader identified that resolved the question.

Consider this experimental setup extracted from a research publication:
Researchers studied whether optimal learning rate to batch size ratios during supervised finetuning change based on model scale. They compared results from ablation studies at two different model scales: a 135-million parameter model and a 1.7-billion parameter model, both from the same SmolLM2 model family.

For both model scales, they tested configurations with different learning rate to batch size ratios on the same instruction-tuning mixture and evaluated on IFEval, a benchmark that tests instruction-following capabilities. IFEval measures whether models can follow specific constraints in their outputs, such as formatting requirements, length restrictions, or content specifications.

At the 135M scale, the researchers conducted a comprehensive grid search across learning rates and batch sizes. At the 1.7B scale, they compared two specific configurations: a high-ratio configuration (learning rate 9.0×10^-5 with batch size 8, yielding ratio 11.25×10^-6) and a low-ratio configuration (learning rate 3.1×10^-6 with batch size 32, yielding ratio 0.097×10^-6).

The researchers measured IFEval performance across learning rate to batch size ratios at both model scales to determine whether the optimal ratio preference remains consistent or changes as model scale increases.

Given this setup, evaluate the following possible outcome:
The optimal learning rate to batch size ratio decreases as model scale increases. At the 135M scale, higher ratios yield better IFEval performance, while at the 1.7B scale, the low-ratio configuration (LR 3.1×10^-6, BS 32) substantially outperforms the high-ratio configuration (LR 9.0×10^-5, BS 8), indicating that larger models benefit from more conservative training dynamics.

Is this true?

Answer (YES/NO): NO